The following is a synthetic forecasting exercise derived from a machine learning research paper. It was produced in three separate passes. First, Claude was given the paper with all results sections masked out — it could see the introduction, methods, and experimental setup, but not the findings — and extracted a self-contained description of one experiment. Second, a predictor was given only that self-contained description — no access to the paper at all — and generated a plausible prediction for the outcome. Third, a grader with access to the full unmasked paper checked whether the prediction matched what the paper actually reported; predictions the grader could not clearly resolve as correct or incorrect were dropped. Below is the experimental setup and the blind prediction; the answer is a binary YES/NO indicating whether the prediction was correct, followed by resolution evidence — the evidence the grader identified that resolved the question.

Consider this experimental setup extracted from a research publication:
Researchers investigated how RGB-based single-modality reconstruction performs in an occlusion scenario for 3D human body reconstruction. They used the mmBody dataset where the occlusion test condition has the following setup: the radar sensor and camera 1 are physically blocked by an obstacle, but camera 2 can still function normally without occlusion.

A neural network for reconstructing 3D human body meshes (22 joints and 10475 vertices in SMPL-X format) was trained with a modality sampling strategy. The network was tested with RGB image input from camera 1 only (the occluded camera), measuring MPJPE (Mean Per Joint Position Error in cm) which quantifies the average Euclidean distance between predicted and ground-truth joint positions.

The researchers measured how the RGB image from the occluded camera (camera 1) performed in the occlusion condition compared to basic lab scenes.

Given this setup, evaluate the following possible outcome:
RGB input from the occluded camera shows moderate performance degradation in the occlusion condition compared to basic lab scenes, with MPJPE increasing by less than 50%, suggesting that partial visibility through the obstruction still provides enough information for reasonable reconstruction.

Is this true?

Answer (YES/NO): NO